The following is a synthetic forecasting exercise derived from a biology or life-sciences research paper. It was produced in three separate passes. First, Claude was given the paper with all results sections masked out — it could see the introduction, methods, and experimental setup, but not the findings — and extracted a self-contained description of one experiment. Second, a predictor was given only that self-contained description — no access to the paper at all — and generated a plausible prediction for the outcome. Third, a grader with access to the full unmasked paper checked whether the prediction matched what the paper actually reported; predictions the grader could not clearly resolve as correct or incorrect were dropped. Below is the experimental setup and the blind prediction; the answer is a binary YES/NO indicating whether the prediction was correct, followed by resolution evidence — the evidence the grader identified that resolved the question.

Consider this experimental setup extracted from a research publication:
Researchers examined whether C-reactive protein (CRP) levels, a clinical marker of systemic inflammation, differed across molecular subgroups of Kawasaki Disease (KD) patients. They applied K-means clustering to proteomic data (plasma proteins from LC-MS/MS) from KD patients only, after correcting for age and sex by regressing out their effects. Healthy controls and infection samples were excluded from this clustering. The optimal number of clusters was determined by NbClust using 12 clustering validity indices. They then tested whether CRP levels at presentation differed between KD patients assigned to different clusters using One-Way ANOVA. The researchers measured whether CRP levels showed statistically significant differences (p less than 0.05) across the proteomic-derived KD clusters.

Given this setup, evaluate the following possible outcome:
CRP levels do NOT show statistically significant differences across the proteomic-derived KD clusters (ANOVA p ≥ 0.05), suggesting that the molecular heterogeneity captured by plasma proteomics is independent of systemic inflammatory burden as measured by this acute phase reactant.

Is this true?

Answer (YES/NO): NO